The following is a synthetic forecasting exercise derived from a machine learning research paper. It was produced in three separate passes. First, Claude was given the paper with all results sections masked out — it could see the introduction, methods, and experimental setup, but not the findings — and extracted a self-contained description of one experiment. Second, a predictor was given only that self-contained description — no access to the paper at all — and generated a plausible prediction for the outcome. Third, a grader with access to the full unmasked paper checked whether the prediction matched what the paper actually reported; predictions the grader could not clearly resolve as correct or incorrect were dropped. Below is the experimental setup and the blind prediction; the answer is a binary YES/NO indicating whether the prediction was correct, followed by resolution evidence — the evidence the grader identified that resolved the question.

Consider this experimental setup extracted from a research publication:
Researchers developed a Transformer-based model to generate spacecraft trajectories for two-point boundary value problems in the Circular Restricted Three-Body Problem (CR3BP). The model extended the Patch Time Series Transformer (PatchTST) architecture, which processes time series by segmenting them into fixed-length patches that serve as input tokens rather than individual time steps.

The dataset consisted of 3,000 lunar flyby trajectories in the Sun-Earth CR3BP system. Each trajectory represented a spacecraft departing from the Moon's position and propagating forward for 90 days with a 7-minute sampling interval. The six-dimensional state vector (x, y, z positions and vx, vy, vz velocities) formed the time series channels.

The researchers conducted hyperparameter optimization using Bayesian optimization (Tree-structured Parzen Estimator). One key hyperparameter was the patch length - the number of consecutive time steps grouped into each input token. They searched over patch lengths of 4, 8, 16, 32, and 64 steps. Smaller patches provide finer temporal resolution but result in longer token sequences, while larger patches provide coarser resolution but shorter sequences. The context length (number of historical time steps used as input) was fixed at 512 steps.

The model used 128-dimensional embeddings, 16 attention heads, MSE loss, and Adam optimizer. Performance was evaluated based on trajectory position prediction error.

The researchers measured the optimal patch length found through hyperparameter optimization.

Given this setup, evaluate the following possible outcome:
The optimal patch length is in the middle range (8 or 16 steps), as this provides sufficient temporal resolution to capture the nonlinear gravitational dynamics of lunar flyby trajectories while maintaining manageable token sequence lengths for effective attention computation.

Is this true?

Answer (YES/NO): NO